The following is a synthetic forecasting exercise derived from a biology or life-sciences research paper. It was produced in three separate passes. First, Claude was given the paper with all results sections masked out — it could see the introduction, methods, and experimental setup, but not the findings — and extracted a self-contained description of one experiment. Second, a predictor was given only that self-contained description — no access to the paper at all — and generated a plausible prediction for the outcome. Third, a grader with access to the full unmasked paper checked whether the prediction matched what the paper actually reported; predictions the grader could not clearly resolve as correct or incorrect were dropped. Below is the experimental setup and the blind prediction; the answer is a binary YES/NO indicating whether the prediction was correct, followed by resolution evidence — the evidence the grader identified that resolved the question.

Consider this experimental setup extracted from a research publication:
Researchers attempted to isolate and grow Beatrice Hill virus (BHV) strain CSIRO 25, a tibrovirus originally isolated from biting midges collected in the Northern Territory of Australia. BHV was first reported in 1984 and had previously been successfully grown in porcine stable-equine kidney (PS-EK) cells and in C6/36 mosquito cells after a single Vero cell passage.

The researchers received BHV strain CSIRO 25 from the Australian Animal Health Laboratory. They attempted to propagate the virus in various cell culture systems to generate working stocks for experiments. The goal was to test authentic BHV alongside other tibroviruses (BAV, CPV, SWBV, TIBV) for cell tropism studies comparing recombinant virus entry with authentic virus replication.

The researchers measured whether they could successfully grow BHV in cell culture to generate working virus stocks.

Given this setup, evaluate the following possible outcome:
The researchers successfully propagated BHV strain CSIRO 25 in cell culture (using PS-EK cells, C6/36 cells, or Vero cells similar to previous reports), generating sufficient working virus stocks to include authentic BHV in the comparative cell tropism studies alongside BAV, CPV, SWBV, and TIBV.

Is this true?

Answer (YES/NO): NO